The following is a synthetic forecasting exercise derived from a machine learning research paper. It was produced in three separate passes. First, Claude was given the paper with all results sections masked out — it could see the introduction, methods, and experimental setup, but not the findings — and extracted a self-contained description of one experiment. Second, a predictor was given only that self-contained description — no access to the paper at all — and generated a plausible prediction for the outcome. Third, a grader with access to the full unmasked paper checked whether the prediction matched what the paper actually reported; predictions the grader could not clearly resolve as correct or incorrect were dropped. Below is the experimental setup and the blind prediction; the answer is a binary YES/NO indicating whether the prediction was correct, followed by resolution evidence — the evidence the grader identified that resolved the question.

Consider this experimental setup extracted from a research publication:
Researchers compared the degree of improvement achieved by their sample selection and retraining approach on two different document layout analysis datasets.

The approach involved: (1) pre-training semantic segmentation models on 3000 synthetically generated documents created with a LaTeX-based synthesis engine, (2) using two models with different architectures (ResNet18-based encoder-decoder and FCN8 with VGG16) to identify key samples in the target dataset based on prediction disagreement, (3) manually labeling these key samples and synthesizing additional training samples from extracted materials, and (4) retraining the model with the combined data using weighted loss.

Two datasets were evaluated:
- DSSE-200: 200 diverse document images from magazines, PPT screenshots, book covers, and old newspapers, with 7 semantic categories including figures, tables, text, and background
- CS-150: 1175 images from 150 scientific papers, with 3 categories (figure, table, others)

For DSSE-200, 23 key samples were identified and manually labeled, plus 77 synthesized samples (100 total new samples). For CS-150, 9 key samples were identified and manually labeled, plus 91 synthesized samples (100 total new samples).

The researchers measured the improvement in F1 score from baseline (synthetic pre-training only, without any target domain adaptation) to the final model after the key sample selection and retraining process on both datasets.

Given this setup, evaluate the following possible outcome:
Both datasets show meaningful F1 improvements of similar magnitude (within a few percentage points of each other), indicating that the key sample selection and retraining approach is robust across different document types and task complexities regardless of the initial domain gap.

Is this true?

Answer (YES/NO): YES